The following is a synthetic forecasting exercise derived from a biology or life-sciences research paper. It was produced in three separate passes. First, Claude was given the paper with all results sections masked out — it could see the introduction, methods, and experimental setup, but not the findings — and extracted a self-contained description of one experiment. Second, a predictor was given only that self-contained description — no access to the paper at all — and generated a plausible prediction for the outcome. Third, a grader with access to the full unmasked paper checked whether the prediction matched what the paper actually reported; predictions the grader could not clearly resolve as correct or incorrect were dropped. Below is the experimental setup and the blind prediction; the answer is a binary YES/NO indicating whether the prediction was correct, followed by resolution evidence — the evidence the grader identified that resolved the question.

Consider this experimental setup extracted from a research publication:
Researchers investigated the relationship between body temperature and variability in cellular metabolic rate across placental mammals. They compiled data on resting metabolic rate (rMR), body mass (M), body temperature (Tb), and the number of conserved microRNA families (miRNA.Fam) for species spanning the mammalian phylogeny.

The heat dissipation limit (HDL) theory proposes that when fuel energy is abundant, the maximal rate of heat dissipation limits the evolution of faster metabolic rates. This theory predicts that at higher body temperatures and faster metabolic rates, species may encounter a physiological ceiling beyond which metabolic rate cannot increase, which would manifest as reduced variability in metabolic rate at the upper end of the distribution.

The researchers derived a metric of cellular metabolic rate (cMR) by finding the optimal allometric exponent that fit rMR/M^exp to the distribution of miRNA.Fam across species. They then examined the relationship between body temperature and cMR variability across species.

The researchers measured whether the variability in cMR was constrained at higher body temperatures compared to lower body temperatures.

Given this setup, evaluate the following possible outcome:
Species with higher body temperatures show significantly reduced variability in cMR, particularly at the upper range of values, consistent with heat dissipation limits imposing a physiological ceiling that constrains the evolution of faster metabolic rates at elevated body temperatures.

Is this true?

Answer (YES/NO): YES